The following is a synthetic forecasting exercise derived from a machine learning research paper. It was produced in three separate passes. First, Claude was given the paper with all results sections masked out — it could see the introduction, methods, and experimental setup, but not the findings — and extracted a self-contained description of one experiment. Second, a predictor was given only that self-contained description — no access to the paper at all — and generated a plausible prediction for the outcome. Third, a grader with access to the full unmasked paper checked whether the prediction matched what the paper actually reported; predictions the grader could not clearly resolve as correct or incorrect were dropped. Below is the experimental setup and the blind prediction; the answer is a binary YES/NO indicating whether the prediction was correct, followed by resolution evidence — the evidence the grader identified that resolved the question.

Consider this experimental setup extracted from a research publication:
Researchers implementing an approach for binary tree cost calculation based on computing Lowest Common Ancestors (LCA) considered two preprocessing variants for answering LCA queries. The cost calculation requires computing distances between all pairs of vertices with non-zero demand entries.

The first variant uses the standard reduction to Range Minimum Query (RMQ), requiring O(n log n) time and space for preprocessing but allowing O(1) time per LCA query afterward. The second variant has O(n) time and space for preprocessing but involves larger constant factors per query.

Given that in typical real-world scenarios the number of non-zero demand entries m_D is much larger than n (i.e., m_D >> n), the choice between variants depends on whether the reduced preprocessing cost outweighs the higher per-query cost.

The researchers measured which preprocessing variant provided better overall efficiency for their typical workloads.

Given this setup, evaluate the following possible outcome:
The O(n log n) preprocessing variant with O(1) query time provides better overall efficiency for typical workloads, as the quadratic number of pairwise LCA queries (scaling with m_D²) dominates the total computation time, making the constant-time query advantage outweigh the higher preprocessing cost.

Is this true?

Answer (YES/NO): YES